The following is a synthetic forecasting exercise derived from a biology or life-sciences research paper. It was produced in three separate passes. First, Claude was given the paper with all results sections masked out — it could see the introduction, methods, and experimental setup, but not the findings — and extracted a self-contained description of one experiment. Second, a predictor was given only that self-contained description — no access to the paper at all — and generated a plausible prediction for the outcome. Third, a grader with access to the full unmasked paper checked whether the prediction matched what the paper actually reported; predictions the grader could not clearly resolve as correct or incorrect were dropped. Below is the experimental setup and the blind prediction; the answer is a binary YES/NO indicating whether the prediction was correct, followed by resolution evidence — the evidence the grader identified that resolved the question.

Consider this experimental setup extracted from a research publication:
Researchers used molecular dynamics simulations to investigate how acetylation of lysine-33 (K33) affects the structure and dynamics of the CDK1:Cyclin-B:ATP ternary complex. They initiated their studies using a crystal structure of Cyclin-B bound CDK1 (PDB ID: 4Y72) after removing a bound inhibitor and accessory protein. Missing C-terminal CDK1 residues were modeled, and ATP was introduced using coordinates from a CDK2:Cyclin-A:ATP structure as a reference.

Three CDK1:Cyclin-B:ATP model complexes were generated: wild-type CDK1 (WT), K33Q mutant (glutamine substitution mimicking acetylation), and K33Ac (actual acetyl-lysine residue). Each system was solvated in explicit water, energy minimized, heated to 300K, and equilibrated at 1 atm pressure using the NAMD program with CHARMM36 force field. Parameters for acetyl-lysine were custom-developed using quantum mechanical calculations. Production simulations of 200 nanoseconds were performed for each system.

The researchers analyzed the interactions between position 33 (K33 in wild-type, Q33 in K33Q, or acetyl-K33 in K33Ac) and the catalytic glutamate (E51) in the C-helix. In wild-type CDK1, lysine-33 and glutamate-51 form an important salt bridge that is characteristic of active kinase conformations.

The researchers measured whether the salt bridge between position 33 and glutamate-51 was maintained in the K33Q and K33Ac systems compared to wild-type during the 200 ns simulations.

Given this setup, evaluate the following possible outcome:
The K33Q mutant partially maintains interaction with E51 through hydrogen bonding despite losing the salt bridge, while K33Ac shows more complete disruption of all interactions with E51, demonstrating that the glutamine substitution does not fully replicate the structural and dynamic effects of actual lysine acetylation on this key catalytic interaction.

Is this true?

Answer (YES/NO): NO